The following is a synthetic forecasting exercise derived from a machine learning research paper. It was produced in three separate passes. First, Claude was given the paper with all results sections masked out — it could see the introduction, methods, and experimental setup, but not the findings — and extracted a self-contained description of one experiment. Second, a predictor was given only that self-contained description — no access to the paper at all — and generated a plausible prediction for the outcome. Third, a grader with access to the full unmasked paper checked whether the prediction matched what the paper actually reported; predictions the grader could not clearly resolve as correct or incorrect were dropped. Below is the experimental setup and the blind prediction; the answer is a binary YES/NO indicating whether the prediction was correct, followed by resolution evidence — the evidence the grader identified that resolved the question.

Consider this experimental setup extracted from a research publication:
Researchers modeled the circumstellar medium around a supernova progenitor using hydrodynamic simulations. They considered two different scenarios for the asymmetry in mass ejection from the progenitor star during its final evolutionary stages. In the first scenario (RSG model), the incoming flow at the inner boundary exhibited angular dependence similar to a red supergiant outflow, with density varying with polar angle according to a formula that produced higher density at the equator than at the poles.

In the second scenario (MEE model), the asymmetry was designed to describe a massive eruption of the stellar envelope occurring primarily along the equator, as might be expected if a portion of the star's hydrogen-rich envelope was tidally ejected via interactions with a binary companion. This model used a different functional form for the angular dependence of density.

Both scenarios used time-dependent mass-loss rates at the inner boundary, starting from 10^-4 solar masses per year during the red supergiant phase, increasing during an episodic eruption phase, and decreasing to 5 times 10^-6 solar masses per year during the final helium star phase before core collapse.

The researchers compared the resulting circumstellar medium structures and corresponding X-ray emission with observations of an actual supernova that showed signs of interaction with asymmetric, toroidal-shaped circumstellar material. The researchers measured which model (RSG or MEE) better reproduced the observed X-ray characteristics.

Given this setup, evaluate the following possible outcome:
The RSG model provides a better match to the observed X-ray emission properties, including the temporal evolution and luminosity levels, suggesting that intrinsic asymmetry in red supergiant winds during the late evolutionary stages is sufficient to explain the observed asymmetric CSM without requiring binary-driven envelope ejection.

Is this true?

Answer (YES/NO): NO